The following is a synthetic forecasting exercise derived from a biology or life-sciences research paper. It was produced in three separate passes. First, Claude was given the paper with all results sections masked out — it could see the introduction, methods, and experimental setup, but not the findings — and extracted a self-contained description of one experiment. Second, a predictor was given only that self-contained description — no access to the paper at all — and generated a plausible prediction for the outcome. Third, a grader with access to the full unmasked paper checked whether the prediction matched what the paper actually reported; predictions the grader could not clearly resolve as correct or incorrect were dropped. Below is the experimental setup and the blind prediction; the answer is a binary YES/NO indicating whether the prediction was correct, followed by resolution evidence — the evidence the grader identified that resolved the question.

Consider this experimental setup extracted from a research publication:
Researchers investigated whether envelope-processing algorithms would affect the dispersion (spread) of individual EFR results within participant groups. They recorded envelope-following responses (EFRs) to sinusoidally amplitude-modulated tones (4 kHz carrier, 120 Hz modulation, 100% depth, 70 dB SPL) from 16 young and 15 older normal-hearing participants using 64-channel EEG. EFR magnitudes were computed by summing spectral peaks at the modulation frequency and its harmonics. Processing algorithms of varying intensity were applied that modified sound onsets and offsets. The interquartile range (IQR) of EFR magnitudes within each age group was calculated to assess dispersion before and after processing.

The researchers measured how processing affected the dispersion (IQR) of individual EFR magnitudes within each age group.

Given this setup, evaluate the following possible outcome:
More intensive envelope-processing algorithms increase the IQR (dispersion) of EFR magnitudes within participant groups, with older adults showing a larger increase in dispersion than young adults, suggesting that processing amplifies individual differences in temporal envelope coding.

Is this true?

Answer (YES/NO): NO